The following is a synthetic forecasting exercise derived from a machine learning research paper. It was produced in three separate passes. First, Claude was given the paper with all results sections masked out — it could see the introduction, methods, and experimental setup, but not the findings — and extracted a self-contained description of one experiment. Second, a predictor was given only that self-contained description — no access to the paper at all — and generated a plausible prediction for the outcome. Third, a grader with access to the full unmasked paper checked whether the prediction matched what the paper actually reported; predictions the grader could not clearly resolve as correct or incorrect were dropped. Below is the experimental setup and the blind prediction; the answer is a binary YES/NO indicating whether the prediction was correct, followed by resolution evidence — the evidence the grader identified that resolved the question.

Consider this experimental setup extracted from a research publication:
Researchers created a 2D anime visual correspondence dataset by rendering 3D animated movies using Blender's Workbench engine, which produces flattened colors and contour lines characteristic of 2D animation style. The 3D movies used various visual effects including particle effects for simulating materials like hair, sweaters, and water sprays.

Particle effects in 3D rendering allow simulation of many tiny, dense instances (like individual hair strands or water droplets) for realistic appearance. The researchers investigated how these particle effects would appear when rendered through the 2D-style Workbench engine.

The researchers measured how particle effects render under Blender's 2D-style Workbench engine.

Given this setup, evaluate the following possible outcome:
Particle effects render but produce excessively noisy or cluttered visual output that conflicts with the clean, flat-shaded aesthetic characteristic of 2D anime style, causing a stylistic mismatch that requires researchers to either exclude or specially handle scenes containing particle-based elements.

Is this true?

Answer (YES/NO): NO